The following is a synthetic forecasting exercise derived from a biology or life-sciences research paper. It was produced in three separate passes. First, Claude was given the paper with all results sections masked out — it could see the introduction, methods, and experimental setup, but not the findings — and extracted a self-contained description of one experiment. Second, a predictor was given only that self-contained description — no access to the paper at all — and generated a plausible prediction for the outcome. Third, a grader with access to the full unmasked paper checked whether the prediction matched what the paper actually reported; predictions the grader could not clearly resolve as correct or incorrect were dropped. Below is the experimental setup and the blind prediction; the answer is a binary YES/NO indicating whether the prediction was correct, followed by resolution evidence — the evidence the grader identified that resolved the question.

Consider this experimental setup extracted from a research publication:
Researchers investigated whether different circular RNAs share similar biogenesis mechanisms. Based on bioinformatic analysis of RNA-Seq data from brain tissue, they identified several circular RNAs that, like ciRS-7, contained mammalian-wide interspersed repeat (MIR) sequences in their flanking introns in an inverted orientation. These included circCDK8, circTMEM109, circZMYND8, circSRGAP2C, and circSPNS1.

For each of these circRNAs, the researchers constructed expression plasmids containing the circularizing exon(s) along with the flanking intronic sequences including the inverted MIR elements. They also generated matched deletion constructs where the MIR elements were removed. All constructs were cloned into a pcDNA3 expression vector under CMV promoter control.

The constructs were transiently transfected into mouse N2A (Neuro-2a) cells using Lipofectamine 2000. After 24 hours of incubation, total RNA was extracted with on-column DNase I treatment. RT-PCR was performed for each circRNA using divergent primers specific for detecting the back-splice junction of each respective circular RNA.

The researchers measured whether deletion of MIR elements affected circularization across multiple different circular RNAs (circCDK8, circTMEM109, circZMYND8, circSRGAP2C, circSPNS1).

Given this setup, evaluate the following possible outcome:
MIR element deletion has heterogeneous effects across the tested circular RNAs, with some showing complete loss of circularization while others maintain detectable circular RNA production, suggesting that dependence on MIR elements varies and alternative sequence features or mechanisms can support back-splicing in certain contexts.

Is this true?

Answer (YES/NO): YES